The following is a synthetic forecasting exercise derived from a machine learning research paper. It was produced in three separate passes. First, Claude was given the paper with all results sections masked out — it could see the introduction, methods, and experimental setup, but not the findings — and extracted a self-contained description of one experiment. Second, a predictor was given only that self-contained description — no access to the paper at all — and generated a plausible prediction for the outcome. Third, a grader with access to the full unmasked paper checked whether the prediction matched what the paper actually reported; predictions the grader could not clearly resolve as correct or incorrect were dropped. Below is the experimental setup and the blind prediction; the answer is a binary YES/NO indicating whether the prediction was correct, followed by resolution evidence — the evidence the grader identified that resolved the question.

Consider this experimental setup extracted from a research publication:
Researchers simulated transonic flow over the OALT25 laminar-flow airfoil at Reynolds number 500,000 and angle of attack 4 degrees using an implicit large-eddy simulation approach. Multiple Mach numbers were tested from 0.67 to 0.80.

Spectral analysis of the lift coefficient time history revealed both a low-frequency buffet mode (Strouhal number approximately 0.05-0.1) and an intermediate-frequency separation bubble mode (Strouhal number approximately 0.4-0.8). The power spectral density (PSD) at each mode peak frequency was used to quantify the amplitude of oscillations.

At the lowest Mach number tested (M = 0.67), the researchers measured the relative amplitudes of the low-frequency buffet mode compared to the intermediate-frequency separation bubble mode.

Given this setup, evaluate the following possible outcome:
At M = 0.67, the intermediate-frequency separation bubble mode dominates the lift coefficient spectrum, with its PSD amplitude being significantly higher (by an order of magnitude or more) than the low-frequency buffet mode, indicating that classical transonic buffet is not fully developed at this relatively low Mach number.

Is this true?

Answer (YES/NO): NO